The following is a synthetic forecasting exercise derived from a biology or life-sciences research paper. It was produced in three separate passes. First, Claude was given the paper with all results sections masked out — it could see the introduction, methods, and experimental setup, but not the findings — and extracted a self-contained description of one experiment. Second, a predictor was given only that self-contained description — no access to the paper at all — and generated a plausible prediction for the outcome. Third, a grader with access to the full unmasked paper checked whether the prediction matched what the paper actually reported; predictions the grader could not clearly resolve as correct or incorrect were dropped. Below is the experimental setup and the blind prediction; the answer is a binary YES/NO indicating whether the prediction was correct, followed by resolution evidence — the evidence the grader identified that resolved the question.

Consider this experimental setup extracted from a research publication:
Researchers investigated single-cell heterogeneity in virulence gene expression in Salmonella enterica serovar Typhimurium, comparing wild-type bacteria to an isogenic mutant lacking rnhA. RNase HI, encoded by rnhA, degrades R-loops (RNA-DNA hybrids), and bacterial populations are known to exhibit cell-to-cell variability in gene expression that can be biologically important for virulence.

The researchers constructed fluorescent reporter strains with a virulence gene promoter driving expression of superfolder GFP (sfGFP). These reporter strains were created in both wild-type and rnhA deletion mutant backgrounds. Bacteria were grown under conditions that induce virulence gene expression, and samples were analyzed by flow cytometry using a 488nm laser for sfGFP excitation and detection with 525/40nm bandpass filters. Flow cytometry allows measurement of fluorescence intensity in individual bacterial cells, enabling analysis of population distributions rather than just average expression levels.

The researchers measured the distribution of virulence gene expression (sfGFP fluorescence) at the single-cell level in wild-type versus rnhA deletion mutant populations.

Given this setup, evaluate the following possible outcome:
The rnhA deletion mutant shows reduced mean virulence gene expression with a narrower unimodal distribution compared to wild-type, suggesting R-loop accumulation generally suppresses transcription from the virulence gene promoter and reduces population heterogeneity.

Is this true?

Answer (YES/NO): NO